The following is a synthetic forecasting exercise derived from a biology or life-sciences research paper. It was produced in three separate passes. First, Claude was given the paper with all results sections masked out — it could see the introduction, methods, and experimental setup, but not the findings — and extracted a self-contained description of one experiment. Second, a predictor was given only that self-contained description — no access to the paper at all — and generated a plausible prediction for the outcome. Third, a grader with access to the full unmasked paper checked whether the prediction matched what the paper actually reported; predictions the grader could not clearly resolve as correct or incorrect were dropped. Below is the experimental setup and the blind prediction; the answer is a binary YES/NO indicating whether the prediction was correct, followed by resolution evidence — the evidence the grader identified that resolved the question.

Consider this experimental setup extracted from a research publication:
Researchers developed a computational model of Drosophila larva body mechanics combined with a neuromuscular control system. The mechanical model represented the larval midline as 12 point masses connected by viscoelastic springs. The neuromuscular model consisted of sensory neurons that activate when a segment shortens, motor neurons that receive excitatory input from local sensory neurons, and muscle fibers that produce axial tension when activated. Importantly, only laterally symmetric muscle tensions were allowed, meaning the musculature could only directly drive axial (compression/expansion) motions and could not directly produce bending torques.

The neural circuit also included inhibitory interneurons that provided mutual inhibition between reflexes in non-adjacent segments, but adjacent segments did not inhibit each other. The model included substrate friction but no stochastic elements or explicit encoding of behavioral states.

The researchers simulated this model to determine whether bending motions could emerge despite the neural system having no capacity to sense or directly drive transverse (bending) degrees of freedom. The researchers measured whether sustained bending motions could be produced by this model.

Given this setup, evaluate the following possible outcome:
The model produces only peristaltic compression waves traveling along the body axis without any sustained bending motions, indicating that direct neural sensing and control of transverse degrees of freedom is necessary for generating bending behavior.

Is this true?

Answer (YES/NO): NO